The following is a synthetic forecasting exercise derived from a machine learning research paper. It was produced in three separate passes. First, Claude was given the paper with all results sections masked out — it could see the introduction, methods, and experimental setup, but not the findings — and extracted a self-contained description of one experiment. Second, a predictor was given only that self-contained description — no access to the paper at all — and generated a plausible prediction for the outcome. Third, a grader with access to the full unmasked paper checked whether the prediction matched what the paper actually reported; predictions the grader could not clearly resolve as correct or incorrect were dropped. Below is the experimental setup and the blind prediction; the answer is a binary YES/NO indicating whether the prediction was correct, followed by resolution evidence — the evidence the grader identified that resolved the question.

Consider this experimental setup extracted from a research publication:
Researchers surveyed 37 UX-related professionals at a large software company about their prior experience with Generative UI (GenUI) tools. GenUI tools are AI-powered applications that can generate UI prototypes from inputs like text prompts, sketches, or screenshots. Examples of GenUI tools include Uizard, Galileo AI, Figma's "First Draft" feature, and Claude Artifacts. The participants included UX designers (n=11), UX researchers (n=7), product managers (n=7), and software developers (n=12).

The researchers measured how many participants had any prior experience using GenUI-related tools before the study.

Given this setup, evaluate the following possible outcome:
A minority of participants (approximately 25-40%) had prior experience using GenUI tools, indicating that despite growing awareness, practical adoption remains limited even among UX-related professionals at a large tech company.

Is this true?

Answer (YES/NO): NO